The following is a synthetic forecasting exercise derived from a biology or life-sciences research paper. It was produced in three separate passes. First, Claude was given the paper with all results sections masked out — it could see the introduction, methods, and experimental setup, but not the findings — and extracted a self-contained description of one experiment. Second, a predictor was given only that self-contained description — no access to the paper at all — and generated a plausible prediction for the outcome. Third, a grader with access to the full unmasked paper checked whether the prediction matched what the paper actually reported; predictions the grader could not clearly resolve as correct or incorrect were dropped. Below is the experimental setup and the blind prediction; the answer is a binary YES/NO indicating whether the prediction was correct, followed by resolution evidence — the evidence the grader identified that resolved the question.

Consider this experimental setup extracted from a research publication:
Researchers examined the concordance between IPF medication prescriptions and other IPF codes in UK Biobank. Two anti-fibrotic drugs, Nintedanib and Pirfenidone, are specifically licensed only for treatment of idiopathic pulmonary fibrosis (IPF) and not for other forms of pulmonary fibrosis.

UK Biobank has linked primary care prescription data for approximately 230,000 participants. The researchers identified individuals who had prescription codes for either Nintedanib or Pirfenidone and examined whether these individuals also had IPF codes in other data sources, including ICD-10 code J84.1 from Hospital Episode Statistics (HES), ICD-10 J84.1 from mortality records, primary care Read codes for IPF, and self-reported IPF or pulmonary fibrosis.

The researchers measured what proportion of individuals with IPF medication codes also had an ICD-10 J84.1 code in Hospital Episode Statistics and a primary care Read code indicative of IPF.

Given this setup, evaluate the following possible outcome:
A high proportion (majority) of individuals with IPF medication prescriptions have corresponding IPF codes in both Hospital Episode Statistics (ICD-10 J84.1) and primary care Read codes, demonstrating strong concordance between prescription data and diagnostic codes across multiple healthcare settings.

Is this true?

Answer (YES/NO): YES